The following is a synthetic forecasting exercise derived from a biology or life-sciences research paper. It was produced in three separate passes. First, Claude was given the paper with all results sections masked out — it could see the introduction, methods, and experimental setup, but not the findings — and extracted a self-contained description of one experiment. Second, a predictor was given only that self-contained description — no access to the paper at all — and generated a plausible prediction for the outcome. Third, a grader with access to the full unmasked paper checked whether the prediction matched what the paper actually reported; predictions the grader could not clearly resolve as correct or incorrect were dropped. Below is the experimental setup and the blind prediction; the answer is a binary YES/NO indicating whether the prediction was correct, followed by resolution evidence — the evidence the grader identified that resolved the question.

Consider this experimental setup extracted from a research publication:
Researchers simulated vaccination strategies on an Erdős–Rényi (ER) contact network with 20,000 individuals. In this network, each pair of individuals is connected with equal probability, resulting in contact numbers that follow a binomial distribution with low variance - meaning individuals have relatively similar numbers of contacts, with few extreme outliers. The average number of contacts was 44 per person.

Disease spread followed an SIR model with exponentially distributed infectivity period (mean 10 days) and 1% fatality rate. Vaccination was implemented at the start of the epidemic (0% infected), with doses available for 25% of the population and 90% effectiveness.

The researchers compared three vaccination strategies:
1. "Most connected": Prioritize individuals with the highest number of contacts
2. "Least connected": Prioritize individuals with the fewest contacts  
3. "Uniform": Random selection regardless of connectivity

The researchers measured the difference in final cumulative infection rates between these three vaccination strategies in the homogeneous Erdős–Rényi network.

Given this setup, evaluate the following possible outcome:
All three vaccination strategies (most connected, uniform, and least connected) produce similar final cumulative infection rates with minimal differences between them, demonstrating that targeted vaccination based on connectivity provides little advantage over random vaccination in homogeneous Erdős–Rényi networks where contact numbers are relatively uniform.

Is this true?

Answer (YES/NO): NO